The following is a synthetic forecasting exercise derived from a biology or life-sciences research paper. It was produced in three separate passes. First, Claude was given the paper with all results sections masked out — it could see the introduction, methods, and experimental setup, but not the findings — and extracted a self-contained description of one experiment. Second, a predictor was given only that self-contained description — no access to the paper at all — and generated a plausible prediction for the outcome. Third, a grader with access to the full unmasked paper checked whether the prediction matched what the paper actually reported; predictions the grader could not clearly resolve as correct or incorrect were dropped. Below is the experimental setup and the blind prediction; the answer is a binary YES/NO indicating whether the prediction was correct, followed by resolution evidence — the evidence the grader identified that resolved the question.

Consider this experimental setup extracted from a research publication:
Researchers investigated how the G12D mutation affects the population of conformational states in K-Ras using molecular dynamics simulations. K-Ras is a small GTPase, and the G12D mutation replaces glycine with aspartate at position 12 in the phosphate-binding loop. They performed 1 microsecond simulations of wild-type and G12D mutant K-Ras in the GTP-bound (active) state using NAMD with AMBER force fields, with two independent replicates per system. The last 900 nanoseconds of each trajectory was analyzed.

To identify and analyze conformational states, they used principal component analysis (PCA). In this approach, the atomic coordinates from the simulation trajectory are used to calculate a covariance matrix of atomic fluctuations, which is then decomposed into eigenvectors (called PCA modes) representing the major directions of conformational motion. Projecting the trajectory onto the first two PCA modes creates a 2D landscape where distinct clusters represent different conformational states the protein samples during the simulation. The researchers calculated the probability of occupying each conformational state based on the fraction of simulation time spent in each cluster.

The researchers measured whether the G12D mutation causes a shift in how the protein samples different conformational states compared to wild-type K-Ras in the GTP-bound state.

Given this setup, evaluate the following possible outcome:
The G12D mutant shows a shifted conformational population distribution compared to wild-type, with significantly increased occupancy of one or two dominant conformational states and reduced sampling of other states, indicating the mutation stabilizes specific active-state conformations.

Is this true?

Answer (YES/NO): YES